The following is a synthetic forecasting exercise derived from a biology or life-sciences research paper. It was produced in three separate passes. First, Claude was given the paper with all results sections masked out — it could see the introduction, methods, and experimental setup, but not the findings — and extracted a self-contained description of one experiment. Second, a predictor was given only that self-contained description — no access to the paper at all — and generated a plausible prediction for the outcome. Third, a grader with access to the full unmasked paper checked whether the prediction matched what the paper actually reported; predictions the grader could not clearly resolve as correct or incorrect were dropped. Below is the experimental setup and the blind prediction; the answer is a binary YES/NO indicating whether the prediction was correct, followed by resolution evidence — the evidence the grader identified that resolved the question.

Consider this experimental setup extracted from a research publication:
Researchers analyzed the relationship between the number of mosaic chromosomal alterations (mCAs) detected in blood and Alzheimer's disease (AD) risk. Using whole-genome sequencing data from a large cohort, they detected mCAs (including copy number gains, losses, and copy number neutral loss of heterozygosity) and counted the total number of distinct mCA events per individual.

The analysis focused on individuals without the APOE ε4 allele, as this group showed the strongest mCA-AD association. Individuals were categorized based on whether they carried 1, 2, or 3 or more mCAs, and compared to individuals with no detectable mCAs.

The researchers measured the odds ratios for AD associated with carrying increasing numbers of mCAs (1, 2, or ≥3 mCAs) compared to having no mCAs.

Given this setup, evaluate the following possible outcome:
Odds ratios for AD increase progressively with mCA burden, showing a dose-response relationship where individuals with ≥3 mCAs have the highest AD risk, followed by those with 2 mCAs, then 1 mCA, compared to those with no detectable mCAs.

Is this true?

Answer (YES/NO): YES